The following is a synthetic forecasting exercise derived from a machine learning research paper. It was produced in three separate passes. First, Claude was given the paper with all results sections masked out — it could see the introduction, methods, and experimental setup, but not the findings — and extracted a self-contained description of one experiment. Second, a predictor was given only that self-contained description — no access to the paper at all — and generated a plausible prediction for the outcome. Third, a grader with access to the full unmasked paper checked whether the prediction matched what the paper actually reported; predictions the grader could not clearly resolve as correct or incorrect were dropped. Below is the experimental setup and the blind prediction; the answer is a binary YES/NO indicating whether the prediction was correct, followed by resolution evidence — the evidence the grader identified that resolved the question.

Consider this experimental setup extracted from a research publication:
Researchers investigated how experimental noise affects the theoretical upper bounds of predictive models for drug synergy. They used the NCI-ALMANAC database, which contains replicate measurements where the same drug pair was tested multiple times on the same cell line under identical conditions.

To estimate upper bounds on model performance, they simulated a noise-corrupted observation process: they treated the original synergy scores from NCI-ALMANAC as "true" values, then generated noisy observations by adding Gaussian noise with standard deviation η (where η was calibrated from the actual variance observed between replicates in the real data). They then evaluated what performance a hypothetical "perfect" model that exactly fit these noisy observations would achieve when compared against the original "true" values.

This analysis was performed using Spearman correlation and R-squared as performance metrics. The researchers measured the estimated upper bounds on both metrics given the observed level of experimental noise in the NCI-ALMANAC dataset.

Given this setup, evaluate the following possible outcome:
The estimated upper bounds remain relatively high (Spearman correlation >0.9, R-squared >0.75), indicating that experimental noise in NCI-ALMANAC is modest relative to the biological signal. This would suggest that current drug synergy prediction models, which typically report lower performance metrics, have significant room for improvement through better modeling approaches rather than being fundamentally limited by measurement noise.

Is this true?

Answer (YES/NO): NO